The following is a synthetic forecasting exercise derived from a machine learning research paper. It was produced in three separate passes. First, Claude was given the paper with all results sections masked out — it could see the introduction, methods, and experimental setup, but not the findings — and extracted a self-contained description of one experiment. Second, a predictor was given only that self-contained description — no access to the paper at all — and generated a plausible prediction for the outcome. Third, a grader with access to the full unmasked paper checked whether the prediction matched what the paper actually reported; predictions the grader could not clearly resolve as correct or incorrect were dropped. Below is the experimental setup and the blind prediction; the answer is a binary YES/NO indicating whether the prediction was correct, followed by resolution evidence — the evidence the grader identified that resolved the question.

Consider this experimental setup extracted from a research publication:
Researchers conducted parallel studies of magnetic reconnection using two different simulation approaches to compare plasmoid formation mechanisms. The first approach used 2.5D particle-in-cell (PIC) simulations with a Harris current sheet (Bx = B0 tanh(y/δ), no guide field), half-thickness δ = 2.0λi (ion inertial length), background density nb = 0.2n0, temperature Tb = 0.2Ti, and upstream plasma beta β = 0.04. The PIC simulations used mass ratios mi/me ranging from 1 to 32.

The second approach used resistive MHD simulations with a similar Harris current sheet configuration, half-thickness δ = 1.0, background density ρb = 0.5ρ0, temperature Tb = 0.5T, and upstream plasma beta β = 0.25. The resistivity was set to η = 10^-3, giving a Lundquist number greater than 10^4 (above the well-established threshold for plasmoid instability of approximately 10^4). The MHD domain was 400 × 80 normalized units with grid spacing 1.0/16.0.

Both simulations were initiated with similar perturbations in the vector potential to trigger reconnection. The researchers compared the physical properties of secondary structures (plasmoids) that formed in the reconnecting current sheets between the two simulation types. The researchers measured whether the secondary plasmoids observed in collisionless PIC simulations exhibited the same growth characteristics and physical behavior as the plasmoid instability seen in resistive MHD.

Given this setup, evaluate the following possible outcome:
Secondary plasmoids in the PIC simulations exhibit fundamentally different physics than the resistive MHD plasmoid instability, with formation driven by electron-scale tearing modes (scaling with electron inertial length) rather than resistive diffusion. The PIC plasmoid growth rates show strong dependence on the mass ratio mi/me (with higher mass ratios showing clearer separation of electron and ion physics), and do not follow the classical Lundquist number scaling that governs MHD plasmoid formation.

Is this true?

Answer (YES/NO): YES